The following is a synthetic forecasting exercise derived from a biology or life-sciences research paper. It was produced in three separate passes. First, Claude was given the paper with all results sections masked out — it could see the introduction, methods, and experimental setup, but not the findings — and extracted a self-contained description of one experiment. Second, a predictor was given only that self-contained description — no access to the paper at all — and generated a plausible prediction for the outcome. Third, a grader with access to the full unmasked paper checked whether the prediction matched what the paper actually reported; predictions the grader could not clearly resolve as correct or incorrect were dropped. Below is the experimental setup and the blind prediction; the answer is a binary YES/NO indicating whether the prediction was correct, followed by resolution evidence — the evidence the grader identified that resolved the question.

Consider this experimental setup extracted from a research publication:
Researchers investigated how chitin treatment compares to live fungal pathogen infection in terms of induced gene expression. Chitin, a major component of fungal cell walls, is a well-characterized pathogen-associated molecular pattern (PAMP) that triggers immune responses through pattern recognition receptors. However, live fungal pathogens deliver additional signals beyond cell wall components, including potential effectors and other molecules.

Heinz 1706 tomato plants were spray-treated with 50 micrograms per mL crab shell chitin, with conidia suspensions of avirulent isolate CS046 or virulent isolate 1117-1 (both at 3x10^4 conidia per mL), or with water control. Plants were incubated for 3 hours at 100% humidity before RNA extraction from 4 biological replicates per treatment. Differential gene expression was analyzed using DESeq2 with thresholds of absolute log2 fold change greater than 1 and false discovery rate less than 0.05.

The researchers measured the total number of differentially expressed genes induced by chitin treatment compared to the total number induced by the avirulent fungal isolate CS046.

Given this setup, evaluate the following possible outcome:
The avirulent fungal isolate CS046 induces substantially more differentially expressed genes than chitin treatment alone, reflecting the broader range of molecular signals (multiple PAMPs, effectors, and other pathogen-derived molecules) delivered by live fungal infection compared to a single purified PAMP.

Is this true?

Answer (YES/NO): YES